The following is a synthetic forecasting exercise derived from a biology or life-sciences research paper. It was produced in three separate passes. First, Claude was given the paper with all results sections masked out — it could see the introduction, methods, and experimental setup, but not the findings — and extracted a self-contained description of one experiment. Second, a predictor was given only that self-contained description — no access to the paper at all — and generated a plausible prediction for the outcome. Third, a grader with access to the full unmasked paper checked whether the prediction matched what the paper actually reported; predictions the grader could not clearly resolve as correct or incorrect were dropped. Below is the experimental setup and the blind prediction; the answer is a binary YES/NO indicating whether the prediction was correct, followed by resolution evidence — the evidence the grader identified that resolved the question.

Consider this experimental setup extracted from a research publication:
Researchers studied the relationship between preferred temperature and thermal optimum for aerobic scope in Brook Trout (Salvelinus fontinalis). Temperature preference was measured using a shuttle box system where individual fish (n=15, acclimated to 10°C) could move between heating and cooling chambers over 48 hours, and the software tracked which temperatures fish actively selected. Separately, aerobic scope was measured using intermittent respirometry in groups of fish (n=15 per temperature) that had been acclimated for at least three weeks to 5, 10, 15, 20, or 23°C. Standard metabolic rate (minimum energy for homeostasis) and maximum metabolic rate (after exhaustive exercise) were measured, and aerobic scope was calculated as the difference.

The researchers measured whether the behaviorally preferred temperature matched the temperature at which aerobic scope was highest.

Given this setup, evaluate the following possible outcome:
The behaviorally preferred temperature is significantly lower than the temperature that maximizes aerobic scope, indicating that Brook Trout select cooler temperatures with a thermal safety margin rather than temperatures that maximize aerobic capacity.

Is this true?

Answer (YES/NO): NO